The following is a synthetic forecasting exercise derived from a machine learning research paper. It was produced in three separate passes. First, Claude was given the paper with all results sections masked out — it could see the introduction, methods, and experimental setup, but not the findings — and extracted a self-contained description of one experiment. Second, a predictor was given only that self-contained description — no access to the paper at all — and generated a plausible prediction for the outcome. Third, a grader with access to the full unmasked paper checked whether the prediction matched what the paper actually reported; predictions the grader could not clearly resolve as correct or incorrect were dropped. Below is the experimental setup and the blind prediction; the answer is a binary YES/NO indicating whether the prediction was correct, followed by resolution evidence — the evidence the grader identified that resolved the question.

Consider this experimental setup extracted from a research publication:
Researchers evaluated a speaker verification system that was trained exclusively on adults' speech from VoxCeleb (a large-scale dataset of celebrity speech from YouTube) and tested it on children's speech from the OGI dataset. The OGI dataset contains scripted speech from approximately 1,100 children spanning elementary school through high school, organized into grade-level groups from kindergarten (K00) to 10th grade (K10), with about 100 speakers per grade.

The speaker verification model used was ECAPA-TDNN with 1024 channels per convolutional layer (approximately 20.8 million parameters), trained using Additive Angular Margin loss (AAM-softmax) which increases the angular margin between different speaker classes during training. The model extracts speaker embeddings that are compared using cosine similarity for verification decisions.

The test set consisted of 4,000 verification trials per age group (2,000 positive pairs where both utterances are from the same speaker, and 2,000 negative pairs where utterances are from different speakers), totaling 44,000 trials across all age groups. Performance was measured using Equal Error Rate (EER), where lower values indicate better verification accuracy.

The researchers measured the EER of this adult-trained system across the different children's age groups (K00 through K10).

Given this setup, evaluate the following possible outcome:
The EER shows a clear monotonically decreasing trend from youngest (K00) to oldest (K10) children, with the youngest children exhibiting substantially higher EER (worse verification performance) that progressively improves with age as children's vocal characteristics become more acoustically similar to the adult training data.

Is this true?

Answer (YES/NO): NO